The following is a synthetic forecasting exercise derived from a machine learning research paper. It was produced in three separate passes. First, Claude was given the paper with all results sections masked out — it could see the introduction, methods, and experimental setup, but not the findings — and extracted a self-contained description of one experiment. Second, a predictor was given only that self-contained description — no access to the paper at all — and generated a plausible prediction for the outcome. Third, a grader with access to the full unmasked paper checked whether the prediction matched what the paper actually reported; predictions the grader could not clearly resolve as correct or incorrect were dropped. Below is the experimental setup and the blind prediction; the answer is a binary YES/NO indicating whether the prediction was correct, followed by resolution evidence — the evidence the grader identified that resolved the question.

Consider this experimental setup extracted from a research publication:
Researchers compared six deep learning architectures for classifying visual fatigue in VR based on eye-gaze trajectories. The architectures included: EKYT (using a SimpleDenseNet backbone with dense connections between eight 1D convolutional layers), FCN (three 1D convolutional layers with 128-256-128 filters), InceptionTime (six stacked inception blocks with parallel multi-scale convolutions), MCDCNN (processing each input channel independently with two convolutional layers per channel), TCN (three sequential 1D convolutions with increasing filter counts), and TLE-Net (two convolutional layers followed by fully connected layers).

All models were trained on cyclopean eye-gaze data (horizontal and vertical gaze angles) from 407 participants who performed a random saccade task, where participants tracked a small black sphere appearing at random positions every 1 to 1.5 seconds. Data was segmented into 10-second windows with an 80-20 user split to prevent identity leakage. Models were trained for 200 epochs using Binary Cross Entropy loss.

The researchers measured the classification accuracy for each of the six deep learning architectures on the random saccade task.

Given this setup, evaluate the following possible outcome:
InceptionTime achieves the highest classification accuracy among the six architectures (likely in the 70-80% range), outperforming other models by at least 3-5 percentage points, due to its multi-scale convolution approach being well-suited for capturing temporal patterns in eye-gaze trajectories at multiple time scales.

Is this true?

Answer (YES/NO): NO